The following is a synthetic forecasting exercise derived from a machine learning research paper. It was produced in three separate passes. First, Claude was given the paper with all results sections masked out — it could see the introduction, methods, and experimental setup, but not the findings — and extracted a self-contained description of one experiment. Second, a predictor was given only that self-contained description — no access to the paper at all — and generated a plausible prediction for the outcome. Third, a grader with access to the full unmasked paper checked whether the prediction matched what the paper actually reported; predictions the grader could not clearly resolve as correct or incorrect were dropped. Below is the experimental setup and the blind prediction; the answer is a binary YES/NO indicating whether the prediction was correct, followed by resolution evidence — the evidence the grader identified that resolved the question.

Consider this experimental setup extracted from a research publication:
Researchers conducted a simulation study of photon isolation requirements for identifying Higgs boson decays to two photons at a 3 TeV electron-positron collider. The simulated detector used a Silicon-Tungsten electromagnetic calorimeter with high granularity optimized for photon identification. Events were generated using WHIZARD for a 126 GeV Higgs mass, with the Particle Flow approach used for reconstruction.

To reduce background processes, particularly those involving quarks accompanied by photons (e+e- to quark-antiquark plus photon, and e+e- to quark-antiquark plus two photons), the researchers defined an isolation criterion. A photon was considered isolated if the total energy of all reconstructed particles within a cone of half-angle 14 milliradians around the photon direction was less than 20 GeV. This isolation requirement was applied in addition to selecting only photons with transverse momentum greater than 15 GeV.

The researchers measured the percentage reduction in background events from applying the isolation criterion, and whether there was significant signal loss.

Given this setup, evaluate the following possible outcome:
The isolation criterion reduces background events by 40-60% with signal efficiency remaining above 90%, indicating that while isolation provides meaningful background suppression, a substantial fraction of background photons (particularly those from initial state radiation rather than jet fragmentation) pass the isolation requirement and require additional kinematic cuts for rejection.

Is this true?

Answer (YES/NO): NO